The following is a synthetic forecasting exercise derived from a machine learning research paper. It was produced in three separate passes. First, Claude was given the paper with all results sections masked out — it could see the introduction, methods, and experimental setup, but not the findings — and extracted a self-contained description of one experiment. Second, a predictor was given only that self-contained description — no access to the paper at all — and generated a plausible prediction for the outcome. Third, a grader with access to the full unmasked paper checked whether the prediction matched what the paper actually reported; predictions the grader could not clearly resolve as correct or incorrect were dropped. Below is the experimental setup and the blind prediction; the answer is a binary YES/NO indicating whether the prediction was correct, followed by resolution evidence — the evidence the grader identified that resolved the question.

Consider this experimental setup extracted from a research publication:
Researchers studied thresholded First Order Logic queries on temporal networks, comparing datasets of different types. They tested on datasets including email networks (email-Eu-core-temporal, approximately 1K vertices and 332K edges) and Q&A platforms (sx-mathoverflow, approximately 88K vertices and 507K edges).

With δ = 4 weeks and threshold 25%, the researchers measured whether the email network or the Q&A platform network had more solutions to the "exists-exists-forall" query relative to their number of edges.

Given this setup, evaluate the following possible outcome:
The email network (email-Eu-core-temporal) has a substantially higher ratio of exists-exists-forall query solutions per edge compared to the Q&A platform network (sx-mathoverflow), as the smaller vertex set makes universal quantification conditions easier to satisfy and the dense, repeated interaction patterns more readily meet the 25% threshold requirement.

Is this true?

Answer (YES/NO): YES